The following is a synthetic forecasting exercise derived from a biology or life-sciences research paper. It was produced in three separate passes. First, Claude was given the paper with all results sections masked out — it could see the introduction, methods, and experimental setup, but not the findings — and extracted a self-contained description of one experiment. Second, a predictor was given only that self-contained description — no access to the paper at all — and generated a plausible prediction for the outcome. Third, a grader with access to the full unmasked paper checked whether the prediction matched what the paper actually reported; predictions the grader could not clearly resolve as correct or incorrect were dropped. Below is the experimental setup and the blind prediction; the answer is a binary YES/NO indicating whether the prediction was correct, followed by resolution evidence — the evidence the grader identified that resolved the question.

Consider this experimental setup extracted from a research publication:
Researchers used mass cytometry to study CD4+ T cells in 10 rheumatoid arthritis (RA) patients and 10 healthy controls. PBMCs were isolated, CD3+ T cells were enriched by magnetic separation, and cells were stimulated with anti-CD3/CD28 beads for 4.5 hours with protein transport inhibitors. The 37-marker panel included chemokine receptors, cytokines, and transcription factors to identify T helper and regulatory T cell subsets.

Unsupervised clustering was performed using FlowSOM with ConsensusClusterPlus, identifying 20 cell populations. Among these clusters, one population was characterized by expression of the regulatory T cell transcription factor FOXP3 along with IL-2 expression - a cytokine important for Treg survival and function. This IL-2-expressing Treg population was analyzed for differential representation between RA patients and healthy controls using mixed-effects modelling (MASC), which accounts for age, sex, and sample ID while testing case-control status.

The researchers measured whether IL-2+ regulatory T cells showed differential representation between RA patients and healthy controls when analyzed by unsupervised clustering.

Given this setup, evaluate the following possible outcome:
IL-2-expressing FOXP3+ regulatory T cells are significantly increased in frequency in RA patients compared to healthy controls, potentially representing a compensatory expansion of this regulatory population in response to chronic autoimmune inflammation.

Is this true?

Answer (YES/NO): NO